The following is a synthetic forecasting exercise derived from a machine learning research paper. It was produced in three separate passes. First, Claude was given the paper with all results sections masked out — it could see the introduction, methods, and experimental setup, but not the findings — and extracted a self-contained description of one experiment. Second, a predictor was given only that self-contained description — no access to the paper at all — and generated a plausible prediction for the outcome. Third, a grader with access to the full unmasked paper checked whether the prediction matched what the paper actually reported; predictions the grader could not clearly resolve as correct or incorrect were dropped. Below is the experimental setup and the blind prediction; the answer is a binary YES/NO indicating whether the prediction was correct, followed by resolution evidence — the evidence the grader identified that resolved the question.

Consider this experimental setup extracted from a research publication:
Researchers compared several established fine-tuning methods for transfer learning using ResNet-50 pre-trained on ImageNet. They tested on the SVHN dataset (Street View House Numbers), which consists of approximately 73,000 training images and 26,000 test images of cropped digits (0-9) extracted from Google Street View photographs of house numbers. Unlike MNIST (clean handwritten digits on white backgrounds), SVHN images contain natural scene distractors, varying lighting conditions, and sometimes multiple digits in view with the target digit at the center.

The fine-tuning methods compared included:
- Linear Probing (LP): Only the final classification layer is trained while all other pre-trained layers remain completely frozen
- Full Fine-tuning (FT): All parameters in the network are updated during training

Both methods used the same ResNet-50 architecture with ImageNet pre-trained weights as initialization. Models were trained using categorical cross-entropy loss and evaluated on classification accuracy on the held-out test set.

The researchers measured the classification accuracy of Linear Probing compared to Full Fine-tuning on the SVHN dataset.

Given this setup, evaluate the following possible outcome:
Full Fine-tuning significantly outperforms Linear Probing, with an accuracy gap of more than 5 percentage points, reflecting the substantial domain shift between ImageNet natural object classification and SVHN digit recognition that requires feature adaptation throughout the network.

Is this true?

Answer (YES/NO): YES